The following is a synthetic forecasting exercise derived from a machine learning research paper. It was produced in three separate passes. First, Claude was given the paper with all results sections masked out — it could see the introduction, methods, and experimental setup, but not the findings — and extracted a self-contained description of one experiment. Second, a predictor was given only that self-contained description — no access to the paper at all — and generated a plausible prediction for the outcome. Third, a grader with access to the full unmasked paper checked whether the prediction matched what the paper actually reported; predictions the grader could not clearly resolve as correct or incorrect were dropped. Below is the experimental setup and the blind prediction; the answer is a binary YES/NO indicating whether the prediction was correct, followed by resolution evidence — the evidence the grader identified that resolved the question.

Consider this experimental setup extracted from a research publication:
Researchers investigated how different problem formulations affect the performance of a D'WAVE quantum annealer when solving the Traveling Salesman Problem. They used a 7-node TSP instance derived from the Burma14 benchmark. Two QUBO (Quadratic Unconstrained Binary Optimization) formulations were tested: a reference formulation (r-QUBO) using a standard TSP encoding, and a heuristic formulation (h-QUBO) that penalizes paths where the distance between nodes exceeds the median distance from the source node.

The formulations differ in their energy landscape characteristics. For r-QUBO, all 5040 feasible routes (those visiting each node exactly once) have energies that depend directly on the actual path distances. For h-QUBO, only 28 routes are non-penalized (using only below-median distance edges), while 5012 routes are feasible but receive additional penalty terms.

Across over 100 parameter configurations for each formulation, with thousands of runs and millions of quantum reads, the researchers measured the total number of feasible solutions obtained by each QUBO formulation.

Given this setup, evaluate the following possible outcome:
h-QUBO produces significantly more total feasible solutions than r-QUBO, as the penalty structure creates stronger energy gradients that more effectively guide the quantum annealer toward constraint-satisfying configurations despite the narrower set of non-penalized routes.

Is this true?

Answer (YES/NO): NO